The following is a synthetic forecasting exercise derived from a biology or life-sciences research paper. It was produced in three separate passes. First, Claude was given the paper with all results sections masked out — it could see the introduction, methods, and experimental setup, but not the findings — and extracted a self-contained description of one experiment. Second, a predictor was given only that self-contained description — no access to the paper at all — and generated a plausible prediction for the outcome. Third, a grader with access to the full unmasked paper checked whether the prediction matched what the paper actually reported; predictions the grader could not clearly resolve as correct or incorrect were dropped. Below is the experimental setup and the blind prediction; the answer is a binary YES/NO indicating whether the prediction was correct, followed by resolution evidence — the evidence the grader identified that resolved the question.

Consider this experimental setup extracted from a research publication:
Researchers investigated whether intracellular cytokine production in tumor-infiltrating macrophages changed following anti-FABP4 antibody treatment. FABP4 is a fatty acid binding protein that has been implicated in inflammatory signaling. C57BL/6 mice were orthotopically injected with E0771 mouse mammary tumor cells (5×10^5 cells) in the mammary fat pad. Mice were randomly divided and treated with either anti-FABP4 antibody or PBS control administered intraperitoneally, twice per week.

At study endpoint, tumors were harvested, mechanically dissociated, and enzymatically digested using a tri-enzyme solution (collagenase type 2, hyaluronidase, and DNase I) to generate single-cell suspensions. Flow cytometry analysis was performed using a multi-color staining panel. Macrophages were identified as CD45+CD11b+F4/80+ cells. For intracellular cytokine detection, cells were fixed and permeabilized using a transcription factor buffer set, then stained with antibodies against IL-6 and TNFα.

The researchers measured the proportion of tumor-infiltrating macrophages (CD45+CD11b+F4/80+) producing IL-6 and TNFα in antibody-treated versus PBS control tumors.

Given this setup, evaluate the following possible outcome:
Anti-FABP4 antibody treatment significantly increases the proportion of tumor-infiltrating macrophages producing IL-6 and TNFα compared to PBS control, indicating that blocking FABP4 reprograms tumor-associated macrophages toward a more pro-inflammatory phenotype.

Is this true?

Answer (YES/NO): NO